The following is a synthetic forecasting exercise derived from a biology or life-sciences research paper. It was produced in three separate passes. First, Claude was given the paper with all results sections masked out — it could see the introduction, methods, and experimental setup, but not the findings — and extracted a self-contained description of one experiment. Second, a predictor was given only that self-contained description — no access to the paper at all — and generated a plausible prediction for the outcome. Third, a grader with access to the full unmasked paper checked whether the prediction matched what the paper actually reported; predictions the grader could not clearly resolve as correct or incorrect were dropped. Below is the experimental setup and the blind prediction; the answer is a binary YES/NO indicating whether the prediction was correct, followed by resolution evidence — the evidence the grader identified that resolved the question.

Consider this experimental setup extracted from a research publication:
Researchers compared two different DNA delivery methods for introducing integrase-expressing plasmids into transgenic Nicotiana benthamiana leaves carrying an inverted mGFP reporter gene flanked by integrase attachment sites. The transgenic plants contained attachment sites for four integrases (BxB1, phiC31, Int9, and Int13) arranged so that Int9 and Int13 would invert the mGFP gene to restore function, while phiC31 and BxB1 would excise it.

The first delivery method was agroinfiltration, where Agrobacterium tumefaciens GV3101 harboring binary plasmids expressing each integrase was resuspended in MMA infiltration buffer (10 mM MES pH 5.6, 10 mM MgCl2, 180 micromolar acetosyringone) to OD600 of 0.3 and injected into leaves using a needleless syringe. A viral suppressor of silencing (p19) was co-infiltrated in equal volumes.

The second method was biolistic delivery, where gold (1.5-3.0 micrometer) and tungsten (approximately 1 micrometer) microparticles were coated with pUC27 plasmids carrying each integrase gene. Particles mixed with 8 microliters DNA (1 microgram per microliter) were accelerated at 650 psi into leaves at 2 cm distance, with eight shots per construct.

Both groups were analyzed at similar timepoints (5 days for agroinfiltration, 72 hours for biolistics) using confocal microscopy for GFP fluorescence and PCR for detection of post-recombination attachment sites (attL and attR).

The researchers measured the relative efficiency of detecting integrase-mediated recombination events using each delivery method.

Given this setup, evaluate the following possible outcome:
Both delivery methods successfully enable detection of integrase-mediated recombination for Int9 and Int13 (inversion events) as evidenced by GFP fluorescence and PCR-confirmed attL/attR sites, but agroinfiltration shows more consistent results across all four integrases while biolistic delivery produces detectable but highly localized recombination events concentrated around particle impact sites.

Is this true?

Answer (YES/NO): NO